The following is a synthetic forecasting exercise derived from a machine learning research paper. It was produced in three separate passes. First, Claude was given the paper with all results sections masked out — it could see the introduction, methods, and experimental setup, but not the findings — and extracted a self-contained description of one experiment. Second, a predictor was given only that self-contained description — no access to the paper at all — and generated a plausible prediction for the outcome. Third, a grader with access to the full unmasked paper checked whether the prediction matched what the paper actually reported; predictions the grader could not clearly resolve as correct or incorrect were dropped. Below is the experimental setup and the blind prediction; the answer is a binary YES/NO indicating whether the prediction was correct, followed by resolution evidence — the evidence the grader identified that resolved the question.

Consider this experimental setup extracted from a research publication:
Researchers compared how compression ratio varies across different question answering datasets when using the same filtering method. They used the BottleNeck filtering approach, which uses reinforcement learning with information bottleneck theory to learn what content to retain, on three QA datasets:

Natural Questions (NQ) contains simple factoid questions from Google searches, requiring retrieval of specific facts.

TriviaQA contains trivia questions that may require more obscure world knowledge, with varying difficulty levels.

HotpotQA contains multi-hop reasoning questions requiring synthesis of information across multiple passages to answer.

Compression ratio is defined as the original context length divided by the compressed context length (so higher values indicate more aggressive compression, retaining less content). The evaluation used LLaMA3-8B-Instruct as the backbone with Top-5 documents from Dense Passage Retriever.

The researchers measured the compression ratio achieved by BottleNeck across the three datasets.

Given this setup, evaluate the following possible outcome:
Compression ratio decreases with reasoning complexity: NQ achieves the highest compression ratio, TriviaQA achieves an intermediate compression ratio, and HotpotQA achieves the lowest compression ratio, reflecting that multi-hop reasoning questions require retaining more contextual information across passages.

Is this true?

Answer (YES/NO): NO